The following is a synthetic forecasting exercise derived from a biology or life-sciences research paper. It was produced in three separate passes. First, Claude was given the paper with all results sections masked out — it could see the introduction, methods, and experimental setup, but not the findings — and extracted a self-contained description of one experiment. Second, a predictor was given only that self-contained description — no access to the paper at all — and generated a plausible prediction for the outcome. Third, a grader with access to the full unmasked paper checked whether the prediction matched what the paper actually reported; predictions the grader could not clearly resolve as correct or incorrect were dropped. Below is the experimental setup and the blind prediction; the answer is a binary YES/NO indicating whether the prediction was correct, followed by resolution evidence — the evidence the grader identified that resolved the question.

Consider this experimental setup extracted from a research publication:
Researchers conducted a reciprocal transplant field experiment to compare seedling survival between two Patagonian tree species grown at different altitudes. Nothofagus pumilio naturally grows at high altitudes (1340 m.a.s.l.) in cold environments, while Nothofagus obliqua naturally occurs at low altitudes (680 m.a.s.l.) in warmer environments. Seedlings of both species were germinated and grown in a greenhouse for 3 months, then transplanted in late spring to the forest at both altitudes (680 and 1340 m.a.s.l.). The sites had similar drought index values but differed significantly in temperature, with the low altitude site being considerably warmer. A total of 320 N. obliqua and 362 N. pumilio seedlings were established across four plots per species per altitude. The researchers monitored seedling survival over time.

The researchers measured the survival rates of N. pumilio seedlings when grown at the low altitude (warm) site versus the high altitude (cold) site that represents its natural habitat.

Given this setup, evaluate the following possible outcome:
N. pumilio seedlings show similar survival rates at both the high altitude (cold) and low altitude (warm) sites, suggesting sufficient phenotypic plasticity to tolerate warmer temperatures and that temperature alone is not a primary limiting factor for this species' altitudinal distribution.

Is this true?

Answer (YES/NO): NO